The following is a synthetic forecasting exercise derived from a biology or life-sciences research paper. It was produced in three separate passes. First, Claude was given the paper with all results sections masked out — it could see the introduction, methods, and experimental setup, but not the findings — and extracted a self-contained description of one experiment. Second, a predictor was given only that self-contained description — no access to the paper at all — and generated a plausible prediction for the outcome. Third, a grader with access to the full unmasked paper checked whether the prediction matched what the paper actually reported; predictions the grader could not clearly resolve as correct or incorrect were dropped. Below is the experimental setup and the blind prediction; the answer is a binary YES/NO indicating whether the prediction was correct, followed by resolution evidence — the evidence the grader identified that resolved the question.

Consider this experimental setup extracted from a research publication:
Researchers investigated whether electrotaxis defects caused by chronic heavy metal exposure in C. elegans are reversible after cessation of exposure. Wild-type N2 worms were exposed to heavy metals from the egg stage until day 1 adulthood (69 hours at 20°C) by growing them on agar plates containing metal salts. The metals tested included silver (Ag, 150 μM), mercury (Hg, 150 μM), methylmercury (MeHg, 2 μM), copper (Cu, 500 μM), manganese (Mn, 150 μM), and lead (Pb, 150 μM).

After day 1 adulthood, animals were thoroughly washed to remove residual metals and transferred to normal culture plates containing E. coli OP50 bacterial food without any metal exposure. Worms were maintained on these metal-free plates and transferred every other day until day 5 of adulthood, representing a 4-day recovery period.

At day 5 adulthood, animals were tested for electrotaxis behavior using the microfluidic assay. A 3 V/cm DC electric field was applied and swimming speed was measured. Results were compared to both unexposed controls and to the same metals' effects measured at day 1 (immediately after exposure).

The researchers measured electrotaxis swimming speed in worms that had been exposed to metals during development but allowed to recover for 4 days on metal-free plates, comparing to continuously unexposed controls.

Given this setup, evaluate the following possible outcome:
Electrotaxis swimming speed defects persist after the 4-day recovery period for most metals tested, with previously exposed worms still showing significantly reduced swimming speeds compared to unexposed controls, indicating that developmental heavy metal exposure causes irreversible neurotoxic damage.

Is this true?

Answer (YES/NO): YES